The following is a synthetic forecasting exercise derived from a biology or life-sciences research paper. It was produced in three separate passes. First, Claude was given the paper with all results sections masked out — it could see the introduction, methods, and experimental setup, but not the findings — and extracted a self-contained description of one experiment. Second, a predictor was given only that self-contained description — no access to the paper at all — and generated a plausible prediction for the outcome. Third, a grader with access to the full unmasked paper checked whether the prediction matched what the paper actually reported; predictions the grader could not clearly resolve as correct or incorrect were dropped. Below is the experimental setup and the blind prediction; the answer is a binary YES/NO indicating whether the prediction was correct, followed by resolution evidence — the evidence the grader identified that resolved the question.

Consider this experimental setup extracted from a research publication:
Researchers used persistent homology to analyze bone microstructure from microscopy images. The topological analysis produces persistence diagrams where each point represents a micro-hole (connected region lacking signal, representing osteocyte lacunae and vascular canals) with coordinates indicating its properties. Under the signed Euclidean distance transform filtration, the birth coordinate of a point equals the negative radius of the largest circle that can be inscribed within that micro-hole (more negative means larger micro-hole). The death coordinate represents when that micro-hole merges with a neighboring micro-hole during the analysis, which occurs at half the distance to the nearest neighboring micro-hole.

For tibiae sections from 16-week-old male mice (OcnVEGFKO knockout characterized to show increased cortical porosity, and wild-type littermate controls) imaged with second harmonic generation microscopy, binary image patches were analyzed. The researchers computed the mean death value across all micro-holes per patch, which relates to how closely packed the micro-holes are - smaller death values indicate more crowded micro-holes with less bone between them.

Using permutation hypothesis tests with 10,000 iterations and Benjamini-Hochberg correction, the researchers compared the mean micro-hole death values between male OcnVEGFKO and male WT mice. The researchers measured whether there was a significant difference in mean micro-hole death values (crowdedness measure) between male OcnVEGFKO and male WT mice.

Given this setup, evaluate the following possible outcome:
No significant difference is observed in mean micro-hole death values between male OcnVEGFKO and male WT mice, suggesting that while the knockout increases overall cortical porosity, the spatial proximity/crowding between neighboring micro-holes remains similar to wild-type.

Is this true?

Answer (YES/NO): NO